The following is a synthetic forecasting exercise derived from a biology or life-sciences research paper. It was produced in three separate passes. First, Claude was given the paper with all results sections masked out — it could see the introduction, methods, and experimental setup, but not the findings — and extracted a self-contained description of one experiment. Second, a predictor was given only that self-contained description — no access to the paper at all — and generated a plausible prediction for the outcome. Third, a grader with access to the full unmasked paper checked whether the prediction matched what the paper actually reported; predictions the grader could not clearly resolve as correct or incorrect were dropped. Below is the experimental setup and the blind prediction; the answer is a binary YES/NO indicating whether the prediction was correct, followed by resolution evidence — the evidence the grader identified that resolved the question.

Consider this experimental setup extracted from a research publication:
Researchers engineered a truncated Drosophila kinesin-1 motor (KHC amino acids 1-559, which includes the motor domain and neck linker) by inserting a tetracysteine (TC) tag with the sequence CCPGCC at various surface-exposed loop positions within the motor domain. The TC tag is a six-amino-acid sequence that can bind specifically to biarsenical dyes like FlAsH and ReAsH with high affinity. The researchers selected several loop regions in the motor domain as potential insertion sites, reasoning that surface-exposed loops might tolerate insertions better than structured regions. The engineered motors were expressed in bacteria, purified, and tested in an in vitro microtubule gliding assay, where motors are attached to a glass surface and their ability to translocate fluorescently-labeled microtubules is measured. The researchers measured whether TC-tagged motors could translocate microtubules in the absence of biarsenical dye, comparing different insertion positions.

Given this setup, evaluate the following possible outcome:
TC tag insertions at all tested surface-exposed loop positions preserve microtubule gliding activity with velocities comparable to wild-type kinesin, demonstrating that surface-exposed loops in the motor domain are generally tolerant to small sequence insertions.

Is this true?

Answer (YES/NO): NO